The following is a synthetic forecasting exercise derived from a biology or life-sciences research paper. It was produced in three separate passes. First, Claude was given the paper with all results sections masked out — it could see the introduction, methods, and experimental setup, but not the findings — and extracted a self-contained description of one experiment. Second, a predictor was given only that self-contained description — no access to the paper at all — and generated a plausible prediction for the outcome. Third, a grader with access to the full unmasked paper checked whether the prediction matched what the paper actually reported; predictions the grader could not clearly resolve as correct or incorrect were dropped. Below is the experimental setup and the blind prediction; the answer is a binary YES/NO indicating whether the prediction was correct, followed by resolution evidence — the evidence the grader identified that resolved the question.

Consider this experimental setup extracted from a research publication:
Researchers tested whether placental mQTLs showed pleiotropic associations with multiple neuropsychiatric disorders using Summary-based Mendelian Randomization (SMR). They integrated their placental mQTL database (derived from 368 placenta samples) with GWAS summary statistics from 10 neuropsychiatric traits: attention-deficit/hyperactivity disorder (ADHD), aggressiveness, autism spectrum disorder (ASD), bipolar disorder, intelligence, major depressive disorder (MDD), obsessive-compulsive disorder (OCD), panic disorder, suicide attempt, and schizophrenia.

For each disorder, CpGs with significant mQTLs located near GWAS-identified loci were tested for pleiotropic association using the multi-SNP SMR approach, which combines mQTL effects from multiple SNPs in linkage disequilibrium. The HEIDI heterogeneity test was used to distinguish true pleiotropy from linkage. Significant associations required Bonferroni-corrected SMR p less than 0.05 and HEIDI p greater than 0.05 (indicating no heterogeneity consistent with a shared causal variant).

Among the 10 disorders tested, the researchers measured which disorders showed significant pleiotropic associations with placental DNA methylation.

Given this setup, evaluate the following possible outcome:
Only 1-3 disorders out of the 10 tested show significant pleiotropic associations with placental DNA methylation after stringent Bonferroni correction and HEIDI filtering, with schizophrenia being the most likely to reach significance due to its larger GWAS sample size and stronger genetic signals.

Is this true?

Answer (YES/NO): YES